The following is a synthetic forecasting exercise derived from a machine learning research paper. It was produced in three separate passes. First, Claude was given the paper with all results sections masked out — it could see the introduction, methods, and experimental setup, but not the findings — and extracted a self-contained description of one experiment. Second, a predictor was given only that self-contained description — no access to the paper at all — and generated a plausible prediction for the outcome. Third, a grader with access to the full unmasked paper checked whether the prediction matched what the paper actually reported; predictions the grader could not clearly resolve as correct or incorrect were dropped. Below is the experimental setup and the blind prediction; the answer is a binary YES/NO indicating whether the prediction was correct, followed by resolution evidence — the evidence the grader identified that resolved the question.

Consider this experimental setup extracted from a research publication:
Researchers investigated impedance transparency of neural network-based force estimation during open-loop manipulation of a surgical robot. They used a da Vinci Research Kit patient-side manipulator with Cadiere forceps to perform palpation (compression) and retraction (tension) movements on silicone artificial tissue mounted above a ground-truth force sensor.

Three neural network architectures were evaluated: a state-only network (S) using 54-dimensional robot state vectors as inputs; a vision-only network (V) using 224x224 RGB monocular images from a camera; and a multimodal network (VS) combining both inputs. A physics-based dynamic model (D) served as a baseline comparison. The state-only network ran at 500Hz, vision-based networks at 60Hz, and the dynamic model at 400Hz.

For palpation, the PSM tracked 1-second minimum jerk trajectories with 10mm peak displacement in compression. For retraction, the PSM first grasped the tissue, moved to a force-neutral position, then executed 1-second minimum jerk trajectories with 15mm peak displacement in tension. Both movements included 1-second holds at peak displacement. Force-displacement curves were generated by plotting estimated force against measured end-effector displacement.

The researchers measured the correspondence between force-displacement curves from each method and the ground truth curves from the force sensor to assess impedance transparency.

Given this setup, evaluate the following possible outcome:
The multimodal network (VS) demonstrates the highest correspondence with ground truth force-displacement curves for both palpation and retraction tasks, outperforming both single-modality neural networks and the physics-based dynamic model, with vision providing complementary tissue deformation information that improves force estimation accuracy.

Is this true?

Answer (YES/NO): YES